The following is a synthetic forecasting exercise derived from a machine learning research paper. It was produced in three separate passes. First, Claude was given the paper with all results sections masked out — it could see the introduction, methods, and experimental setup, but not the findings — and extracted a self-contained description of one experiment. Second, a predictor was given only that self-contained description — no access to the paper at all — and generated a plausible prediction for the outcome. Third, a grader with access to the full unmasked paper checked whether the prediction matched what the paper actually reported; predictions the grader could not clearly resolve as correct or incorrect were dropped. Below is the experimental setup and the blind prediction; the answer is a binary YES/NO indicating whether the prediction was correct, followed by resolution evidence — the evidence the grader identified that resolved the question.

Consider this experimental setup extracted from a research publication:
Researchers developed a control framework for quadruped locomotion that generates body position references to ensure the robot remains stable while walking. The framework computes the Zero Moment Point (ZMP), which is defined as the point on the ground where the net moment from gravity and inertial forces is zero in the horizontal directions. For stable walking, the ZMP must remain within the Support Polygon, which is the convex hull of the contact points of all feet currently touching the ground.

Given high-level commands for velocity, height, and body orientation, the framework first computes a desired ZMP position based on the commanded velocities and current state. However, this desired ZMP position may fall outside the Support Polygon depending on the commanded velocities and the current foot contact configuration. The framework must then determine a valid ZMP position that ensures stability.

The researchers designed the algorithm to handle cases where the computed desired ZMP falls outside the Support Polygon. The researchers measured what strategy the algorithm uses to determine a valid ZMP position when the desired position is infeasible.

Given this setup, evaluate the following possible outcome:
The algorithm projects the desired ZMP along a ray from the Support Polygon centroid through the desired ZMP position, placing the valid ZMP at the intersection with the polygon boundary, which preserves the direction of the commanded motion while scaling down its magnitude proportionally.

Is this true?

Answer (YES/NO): NO